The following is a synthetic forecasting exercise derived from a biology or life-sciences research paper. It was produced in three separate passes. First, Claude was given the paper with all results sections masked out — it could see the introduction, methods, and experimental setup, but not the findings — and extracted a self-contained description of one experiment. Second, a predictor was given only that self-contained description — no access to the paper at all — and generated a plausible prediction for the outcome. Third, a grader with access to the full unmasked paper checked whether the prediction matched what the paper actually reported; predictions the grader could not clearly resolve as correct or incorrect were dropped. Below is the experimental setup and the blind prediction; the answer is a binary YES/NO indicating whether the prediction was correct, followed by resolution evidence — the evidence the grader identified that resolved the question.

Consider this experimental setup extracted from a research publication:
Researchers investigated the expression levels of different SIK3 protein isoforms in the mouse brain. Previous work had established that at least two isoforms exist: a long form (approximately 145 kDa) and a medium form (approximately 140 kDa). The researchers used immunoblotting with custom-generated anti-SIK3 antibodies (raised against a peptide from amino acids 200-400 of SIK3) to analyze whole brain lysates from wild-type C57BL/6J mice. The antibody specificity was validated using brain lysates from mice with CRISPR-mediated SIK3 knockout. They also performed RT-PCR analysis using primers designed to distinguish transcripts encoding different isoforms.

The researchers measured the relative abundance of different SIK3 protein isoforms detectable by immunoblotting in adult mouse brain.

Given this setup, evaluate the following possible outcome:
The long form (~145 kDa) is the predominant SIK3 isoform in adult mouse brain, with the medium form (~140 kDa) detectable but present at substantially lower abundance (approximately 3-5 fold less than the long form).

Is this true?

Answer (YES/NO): NO